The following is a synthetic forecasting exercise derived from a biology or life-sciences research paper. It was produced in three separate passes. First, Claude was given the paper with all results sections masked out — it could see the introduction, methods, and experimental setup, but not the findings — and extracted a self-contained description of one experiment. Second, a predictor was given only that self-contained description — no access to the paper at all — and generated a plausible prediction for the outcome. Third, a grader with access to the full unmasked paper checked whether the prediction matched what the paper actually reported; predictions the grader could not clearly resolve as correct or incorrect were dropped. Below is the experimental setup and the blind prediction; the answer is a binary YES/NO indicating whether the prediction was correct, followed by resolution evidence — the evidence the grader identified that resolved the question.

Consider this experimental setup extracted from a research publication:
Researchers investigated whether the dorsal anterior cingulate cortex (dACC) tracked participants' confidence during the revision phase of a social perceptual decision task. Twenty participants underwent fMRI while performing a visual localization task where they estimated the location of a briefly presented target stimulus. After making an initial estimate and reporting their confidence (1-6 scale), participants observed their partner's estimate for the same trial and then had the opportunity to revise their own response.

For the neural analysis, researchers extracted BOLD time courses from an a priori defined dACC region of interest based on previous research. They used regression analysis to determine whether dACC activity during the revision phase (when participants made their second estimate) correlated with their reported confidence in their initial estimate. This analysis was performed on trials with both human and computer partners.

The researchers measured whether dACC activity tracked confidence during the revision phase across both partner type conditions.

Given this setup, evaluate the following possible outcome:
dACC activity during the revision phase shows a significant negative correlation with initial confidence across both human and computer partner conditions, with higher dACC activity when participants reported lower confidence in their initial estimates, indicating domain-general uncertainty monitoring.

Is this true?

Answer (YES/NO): YES